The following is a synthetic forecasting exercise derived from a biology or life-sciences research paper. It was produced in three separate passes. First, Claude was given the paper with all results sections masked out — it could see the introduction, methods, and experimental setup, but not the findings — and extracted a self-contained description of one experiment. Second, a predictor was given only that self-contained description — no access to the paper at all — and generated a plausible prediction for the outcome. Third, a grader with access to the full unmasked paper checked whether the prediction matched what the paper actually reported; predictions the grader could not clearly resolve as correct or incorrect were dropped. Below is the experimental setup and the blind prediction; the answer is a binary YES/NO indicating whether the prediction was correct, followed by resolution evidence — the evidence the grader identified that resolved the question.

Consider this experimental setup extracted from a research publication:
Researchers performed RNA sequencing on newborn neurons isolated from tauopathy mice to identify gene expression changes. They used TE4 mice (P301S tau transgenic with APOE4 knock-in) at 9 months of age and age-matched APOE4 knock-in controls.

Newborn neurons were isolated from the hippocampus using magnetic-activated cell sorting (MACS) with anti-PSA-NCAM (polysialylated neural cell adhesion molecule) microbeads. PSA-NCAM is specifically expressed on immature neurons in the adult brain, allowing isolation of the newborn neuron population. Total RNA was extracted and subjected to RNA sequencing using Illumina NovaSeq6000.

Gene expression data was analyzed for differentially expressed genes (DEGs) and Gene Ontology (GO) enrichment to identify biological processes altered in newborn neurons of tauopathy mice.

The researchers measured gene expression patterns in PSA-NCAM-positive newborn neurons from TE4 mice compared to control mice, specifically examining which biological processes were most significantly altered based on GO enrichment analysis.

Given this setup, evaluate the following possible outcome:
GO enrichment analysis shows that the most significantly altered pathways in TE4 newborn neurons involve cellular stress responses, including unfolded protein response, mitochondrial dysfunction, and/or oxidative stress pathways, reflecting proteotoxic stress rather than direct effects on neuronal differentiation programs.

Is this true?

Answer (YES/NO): NO